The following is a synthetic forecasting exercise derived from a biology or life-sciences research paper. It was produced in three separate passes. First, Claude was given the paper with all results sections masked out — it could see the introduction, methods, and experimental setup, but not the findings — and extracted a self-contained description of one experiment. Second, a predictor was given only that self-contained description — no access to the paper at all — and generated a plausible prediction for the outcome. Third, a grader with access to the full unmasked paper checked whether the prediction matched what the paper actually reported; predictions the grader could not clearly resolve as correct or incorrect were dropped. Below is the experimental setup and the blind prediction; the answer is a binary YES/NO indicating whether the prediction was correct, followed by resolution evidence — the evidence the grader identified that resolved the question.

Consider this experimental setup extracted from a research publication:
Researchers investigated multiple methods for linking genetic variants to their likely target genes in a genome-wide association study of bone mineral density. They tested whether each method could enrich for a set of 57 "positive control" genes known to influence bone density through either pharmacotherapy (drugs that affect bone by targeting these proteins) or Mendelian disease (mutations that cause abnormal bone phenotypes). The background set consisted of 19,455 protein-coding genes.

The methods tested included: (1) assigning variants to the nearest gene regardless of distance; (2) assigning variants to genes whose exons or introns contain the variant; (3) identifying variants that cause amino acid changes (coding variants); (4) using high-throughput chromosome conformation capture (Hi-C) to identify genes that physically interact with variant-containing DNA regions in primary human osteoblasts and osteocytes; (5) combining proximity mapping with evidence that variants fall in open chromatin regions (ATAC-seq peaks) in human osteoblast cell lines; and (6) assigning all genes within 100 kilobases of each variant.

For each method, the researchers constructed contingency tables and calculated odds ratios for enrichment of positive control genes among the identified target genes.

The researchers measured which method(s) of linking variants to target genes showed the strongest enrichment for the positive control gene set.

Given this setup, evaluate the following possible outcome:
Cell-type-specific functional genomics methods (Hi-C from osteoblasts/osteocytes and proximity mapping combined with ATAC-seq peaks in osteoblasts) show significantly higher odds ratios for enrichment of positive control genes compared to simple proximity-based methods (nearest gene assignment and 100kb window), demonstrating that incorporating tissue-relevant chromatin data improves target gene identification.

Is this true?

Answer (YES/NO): NO